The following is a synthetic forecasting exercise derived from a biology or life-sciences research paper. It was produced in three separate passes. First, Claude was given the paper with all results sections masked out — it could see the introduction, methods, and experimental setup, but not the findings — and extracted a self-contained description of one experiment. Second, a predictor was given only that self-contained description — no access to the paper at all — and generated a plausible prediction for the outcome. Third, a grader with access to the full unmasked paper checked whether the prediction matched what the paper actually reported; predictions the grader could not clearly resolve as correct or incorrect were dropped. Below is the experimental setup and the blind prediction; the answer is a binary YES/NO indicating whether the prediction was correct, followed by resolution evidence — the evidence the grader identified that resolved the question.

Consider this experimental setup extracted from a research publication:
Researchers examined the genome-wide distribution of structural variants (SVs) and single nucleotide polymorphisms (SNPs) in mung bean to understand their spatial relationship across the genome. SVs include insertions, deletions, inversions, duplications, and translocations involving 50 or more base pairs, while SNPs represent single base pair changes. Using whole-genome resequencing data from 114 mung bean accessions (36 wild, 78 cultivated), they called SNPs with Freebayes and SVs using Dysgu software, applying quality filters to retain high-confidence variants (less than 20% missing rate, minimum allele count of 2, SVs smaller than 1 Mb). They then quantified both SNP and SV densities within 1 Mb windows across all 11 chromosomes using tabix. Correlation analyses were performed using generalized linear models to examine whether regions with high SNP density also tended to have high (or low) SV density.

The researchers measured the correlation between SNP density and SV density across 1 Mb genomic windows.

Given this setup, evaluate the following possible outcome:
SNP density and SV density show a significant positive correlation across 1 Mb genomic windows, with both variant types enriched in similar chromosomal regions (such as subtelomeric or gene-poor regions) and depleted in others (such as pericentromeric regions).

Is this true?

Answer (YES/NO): NO